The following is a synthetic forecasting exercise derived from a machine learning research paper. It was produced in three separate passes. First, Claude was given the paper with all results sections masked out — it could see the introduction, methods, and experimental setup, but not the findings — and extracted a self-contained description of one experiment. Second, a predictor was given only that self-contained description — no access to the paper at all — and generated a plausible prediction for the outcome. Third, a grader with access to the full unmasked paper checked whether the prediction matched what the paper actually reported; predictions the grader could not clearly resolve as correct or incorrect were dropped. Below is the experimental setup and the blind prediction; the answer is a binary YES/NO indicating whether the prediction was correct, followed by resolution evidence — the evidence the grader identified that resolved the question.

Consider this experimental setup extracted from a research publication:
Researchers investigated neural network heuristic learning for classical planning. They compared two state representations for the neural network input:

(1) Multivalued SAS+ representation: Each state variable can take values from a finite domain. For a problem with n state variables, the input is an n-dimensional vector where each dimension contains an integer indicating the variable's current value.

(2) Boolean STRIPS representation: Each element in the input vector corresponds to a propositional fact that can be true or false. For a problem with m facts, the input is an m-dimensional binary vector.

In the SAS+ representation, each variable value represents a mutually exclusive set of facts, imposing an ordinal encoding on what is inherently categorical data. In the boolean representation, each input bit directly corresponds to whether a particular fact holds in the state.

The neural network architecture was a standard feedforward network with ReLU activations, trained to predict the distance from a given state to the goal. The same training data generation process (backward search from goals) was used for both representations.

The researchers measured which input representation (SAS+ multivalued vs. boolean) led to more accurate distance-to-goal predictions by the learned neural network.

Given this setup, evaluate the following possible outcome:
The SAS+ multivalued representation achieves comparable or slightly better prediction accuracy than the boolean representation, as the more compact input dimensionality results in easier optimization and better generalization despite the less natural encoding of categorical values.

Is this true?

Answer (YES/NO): NO